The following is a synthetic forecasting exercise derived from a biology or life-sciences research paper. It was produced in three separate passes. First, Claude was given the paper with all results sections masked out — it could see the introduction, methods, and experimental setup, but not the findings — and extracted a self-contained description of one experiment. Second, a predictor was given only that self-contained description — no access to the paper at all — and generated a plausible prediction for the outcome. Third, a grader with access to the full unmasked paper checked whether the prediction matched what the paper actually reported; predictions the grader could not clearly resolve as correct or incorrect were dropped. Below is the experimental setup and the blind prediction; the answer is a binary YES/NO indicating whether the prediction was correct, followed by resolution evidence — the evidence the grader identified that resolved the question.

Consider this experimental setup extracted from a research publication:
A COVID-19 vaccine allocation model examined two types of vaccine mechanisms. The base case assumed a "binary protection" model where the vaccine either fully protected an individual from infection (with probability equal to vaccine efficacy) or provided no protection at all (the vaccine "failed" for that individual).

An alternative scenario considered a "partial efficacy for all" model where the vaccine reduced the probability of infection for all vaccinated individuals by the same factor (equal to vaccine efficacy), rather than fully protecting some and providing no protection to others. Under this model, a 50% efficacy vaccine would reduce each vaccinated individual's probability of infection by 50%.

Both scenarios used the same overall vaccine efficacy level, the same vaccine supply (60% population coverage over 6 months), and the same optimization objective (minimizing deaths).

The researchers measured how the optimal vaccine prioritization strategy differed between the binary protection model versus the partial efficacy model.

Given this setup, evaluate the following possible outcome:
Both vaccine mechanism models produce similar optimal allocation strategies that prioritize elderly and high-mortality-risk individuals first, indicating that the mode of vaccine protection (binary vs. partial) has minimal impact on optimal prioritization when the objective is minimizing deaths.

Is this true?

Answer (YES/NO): YES